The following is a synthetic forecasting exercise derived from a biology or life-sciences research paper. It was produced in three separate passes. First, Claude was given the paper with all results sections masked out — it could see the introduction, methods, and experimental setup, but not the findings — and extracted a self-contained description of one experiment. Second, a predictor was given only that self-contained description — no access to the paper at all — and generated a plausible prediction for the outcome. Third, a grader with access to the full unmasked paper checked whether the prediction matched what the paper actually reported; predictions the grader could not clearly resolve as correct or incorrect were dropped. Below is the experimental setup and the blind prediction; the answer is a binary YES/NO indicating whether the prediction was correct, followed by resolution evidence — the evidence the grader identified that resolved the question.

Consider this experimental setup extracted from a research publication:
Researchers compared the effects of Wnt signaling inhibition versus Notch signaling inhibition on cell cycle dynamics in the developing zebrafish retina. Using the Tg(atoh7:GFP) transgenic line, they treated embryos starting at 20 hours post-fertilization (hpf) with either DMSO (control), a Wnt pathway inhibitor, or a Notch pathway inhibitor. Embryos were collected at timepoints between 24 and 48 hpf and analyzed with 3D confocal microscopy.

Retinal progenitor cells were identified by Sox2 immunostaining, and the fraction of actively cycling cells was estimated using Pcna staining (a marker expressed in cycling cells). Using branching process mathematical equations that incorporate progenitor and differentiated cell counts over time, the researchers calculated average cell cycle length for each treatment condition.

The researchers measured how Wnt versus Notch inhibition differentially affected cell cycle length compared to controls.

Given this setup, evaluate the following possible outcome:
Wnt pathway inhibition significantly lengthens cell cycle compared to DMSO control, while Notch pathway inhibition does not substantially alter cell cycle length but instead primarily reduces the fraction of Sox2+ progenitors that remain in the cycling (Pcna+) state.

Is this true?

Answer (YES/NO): NO